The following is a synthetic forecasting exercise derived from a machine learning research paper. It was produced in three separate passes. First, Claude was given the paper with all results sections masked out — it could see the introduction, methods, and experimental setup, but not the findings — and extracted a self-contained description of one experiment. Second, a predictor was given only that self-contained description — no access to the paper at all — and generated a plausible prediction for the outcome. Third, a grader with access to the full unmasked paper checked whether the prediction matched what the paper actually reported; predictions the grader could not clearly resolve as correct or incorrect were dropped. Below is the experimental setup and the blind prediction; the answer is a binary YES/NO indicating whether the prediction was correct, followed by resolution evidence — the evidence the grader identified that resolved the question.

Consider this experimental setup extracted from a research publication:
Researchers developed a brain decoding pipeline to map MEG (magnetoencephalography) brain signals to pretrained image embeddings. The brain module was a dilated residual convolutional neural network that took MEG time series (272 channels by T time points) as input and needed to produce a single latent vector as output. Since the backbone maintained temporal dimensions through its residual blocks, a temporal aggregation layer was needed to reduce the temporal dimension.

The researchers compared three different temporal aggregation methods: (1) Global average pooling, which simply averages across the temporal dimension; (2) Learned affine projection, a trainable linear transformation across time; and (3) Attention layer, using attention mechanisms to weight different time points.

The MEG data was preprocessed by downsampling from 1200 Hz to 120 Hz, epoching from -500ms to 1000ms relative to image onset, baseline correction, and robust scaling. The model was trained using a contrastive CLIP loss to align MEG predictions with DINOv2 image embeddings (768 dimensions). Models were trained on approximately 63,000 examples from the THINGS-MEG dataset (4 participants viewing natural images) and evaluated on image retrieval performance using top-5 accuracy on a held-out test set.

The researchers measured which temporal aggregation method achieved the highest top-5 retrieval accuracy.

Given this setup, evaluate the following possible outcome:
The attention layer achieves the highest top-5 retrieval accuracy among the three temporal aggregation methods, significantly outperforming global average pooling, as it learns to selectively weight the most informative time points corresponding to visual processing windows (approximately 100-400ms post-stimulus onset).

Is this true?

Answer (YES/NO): NO